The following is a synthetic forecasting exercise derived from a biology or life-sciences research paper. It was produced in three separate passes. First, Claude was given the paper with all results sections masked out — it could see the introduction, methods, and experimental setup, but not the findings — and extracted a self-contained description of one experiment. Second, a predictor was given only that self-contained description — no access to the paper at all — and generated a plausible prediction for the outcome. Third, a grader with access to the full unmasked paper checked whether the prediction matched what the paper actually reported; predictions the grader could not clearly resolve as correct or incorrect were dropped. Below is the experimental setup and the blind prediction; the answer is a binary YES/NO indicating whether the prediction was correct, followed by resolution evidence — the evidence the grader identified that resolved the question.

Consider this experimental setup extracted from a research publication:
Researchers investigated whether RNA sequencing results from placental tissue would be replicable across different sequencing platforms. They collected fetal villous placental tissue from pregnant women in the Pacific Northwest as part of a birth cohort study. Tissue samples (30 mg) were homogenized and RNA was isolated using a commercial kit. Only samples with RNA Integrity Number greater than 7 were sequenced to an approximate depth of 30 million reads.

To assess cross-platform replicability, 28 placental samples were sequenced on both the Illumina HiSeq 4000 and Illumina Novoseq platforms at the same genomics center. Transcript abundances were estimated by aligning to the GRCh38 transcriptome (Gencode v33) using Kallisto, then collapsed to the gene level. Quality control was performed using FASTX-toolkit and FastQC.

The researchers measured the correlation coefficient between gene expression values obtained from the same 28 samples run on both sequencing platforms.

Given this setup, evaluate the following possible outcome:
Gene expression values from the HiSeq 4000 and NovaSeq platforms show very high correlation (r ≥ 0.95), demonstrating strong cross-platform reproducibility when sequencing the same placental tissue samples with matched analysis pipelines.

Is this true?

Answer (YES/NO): NO